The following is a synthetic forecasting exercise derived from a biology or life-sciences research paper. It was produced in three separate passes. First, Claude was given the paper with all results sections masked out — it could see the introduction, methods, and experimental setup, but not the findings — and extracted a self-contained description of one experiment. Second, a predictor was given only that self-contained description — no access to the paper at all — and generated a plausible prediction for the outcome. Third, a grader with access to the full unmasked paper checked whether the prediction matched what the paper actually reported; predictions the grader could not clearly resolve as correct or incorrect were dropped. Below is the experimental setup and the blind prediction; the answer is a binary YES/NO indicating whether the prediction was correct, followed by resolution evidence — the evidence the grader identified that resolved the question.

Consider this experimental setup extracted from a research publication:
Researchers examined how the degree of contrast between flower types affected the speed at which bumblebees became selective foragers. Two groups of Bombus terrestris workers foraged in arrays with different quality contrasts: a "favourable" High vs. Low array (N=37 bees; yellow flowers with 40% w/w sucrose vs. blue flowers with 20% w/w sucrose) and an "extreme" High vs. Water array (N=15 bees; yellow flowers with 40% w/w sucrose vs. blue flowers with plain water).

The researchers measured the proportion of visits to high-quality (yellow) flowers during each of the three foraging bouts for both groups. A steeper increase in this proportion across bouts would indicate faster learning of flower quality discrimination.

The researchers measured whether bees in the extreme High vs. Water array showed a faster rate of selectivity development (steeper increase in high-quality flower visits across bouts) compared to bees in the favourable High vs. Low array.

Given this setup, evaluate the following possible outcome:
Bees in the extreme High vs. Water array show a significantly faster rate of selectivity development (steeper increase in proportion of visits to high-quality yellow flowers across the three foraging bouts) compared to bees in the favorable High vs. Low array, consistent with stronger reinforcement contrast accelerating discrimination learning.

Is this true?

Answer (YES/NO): NO